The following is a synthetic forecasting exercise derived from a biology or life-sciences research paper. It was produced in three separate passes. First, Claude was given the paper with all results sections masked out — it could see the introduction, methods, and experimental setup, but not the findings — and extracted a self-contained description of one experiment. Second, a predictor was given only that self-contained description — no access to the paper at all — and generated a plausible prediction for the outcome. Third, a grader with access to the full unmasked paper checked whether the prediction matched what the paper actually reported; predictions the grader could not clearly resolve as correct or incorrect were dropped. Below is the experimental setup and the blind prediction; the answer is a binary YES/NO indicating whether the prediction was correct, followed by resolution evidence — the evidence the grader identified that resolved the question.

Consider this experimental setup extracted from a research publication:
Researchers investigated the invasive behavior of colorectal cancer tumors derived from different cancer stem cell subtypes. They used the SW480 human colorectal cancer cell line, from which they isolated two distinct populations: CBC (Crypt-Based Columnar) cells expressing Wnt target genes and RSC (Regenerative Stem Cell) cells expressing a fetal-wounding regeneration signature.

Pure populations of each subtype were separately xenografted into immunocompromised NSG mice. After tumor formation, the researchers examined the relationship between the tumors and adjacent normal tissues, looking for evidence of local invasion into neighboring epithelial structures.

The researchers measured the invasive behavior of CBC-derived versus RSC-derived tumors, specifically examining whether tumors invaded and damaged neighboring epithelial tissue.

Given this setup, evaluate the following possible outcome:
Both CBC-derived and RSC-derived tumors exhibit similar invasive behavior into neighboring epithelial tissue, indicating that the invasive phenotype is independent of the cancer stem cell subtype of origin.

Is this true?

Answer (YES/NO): NO